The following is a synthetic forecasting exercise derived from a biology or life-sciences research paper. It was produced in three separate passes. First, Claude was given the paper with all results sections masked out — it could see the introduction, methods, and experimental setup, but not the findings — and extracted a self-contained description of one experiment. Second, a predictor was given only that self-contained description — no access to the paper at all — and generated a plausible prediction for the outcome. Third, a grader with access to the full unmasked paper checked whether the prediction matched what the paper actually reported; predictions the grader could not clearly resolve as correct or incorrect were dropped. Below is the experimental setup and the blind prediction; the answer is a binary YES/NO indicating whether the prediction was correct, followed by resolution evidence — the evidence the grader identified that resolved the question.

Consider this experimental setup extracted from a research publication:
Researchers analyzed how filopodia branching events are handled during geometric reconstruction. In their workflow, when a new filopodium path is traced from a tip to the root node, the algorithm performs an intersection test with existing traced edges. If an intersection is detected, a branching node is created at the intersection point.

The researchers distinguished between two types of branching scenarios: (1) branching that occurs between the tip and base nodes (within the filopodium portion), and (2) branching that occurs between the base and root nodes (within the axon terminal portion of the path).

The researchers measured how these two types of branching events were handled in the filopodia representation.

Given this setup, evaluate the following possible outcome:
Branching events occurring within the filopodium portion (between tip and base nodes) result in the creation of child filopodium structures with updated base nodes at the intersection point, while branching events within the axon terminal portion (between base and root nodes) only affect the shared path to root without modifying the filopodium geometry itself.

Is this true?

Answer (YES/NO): NO